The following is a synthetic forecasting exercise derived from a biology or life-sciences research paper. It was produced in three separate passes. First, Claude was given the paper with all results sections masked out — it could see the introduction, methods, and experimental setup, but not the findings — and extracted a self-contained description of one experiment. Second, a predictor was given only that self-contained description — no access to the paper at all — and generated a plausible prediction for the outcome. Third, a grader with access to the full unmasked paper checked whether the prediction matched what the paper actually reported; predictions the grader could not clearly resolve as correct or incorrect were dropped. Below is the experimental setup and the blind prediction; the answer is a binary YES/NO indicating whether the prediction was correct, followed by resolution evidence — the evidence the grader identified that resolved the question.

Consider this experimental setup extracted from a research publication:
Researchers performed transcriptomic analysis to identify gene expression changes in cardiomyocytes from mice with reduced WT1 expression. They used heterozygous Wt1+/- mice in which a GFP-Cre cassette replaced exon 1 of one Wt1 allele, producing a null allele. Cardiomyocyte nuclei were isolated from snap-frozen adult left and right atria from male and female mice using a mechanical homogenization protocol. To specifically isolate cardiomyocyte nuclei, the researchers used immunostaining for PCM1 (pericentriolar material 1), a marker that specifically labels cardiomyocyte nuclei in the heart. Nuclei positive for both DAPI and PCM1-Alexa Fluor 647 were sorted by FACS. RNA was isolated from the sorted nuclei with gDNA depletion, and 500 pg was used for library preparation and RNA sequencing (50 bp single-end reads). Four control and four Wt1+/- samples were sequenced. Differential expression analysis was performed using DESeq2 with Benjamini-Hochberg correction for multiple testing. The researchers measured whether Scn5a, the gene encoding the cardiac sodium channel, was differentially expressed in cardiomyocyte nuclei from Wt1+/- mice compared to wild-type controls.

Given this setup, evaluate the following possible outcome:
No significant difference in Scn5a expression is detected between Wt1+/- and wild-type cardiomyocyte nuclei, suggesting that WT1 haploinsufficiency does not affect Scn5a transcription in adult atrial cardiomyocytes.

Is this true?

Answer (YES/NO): NO